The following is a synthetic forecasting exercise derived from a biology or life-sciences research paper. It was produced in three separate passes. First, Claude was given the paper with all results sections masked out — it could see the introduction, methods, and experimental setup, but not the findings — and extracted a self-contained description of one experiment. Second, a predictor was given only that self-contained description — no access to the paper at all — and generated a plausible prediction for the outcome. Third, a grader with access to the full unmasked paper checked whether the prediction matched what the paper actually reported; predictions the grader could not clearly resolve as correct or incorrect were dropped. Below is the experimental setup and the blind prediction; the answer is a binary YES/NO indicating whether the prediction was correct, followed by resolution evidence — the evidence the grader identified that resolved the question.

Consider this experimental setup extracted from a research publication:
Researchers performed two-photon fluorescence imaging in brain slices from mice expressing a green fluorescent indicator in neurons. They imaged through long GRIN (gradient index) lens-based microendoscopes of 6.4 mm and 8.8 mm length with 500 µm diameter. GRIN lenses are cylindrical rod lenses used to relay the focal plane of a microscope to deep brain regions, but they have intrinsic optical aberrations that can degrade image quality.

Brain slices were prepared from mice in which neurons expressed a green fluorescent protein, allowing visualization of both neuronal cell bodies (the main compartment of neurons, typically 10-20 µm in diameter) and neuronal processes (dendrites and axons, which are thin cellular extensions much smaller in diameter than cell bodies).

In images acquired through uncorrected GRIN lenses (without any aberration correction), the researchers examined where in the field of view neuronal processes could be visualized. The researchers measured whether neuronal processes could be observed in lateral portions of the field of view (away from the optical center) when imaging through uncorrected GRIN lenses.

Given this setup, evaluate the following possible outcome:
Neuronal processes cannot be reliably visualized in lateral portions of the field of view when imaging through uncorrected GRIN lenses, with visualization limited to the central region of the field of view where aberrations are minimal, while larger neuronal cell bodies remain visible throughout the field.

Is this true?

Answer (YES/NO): YES